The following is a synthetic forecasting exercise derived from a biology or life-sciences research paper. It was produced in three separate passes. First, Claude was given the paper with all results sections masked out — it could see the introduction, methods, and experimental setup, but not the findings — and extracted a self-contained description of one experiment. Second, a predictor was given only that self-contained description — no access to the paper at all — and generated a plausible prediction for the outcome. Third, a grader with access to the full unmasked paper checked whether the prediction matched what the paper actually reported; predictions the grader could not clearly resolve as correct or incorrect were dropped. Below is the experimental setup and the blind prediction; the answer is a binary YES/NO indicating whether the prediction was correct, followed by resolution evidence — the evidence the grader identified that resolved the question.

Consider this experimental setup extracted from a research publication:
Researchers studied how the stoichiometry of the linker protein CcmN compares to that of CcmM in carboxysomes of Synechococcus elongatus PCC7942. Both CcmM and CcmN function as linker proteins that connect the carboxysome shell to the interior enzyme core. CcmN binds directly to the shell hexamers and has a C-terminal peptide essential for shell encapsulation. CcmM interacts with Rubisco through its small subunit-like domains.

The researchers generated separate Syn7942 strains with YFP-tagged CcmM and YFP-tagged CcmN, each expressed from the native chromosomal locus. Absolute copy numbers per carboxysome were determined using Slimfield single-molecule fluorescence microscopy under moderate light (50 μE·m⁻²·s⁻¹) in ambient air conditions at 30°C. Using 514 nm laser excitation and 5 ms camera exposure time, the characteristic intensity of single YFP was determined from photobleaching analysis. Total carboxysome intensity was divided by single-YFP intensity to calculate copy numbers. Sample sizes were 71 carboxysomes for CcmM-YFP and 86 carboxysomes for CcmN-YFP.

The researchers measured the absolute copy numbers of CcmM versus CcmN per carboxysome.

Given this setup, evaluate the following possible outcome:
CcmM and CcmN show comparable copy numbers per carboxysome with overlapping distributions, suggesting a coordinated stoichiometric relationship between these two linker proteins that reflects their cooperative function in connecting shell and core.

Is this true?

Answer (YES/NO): NO